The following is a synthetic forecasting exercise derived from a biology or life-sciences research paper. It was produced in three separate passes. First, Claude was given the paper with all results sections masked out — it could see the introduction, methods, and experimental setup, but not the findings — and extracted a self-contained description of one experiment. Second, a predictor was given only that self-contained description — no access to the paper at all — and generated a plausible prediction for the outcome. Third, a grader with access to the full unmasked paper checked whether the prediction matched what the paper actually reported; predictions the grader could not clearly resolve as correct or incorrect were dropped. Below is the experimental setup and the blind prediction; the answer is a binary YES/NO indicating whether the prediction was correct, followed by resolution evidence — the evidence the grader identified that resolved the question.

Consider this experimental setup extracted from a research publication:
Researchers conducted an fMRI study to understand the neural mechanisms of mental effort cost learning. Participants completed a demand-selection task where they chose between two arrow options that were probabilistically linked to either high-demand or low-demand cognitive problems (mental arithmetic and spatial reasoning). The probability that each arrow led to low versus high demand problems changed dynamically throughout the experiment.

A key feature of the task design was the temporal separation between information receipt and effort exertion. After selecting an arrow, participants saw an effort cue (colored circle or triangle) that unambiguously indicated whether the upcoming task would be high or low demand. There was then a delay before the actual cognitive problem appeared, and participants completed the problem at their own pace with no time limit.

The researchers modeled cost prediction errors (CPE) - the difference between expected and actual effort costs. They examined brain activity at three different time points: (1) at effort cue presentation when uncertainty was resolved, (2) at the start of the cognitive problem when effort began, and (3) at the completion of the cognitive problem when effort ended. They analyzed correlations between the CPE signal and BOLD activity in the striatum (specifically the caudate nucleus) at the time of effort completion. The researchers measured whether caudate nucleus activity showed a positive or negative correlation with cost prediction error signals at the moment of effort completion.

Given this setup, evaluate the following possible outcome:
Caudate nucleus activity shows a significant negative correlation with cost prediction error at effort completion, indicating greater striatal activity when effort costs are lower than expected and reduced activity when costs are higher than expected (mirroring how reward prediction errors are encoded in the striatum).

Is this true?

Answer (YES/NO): YES